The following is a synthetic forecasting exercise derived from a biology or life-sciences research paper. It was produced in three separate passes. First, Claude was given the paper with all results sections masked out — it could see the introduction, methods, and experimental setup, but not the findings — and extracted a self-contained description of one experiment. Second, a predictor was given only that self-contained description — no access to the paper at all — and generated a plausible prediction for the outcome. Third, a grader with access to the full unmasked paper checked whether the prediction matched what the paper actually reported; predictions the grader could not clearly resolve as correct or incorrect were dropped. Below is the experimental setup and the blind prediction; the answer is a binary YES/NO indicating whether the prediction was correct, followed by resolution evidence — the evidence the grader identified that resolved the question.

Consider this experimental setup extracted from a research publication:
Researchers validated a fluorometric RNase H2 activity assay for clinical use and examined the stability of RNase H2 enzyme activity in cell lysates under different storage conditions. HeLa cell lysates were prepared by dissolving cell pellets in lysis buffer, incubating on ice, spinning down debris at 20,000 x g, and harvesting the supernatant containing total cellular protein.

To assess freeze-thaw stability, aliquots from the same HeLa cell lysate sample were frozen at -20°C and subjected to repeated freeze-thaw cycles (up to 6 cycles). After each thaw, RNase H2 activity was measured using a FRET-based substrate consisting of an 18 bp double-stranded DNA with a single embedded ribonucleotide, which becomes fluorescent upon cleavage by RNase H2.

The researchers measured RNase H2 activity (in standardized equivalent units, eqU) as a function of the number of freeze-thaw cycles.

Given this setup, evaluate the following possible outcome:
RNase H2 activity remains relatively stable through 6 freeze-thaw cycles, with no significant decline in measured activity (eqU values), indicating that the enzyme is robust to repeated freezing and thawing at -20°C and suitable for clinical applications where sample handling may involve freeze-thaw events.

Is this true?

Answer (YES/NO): NO